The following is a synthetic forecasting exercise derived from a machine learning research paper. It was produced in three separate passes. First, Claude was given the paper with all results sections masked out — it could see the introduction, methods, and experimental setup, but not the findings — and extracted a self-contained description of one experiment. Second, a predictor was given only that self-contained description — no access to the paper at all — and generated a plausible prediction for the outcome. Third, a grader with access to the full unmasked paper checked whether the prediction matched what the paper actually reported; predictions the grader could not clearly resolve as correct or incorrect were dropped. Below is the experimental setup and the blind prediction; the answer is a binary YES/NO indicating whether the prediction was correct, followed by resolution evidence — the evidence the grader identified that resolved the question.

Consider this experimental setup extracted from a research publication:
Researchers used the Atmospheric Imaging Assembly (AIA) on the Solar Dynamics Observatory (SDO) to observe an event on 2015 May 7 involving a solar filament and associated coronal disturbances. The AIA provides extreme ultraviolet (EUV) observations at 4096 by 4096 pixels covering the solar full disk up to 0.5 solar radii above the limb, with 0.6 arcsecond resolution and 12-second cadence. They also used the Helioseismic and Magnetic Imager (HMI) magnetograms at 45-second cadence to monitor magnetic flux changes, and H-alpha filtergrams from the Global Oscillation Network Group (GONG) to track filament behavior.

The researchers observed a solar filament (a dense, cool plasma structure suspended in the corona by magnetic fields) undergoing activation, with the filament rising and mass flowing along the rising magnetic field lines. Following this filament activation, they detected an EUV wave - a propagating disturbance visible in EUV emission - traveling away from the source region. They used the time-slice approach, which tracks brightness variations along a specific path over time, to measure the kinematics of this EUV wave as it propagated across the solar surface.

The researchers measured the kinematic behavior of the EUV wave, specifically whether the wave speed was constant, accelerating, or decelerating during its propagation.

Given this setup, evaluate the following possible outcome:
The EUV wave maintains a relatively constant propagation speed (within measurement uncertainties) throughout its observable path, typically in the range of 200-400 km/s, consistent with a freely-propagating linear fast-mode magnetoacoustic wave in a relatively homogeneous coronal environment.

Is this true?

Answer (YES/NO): NO